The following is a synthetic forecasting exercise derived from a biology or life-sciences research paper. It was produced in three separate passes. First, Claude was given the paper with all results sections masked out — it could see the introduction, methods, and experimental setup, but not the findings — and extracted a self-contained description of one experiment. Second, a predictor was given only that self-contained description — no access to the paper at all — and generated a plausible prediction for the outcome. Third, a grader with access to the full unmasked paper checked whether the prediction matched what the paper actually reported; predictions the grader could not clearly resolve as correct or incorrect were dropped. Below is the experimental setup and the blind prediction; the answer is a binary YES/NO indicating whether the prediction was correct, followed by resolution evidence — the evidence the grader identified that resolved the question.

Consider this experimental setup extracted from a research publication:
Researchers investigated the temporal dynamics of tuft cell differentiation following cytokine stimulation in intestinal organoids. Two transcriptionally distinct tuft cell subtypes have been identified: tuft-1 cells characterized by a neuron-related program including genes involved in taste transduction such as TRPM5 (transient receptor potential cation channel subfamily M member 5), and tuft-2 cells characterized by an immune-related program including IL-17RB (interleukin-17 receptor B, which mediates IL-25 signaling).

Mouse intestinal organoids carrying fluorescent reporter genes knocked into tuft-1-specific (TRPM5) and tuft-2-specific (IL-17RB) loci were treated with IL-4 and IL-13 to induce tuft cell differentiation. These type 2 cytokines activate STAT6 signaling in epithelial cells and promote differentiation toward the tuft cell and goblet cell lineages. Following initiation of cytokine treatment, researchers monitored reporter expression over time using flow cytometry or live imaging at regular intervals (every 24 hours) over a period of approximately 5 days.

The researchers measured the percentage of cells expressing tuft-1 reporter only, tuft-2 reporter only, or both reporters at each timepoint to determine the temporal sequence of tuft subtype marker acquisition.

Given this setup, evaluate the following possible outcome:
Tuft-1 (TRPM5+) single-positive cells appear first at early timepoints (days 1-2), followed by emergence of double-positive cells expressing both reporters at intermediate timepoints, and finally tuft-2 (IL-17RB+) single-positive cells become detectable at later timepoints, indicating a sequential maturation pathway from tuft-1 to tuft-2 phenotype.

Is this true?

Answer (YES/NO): YES